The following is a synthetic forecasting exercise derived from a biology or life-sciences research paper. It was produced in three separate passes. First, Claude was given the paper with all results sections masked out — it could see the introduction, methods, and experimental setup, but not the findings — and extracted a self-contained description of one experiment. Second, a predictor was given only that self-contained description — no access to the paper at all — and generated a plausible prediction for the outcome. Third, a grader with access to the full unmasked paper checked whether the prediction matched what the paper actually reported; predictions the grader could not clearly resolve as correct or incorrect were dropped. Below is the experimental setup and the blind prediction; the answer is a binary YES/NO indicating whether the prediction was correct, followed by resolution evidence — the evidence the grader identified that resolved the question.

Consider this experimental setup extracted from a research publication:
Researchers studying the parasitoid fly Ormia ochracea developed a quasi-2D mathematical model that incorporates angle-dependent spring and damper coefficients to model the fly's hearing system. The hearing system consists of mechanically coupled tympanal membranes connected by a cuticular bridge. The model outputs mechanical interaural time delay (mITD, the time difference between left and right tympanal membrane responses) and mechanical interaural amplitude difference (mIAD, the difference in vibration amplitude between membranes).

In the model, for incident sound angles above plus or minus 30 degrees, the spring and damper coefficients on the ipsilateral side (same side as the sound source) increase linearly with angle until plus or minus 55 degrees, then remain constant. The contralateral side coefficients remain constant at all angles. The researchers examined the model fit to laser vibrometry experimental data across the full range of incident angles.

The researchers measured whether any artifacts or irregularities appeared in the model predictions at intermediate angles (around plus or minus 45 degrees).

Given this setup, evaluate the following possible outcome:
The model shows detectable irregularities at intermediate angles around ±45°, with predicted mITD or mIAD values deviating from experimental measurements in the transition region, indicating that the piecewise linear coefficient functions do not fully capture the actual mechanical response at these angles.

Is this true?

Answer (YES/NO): YES